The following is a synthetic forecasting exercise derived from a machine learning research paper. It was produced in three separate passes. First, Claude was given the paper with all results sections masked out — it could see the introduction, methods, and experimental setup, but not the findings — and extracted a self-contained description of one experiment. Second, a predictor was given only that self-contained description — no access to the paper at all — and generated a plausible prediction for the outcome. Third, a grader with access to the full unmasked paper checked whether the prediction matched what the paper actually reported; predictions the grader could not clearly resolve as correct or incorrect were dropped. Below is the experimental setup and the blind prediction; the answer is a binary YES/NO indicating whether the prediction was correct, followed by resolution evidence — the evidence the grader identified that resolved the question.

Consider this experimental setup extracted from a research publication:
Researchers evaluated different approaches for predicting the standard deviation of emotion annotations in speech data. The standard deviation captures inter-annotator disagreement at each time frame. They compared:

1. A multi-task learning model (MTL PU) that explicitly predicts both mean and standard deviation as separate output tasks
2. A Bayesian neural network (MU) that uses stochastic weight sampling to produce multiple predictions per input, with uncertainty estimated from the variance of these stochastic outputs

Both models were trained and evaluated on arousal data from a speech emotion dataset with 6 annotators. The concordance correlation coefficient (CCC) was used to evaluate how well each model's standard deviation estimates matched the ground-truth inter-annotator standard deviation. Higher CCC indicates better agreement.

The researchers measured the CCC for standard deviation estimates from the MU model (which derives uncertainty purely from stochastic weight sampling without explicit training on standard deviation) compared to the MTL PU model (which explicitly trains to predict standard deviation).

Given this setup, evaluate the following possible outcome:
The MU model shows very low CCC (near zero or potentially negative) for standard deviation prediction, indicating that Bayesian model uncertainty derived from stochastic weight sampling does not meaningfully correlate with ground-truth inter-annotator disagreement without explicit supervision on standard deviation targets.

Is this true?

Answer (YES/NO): YES